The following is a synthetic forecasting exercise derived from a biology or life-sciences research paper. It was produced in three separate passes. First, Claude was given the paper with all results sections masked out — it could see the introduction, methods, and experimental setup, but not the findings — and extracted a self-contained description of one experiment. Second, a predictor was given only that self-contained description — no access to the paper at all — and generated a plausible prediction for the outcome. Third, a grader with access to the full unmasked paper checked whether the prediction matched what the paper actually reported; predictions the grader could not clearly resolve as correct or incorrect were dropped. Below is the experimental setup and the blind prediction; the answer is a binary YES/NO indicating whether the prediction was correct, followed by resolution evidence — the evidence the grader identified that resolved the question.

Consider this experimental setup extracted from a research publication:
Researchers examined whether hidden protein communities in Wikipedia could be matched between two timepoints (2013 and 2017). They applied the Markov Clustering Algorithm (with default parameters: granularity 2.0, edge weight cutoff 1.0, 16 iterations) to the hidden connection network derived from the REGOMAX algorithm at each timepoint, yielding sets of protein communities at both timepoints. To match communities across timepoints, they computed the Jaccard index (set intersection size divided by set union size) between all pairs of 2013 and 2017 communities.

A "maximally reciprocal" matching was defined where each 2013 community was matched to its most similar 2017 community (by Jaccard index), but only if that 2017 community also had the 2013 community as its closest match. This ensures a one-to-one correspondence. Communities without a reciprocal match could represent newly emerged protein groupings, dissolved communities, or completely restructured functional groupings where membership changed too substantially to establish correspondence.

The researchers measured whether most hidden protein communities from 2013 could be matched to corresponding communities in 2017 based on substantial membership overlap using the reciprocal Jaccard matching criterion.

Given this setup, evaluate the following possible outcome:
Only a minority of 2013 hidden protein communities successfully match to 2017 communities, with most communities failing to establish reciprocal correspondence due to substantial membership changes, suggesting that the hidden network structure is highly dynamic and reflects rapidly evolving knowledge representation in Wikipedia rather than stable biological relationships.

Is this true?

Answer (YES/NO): NO